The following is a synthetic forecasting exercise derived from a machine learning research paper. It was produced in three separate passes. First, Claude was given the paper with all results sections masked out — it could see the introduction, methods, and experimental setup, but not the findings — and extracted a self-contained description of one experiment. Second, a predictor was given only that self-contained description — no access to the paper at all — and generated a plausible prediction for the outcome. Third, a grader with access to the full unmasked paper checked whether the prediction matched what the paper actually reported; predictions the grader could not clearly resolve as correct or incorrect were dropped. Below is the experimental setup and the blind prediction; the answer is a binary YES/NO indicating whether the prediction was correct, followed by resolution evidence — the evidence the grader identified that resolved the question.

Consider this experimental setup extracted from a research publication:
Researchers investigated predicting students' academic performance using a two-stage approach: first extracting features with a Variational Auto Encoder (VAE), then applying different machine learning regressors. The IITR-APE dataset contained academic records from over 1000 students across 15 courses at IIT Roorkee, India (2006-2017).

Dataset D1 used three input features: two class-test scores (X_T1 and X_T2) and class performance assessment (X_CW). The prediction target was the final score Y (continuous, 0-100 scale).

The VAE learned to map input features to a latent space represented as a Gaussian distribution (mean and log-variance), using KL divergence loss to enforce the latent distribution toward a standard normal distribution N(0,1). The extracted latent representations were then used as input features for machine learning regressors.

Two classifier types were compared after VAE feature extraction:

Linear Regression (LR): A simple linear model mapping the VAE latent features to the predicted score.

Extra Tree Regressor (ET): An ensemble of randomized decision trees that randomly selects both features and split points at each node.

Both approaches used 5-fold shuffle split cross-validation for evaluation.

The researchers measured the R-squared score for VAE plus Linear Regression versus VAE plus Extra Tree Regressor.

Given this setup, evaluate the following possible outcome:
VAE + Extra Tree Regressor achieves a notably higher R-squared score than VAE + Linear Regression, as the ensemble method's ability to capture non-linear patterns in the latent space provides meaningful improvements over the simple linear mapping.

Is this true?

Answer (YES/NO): YES